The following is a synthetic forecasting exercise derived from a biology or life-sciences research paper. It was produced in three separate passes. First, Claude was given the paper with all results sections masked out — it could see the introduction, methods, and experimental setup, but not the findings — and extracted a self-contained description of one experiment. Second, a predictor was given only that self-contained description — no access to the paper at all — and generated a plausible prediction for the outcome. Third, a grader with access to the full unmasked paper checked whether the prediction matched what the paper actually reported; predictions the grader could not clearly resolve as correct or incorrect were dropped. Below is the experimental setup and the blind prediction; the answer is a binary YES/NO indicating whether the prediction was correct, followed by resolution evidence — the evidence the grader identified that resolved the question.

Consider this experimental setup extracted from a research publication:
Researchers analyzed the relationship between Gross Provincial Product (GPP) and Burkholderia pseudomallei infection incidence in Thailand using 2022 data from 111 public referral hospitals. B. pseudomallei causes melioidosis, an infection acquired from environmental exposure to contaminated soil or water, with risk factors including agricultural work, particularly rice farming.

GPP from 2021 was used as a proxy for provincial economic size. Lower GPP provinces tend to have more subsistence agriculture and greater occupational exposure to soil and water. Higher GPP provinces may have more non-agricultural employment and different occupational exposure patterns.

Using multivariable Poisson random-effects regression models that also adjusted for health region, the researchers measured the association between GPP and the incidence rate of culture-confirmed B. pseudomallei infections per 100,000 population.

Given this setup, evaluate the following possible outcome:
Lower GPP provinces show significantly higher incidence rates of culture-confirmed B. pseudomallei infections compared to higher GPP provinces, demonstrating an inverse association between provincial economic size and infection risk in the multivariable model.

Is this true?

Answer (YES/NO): NO